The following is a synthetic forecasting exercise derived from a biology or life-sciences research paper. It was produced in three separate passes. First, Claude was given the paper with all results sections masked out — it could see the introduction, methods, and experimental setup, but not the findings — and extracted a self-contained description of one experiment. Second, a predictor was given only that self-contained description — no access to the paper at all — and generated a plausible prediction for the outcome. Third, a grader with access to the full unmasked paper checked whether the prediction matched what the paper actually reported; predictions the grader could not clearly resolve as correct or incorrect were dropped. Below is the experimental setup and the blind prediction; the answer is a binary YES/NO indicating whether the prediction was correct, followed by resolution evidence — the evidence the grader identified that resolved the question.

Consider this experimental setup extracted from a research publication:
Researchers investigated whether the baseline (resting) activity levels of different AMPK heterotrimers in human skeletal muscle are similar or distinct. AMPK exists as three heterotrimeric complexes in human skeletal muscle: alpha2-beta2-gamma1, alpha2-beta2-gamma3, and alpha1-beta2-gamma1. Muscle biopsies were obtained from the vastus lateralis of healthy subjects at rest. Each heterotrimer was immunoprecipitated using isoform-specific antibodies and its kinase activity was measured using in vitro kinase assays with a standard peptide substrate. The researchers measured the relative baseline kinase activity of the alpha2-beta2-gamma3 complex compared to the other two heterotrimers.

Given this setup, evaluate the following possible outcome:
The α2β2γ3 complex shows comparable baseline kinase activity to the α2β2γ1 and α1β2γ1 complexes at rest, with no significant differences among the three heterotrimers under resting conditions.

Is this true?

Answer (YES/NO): NO